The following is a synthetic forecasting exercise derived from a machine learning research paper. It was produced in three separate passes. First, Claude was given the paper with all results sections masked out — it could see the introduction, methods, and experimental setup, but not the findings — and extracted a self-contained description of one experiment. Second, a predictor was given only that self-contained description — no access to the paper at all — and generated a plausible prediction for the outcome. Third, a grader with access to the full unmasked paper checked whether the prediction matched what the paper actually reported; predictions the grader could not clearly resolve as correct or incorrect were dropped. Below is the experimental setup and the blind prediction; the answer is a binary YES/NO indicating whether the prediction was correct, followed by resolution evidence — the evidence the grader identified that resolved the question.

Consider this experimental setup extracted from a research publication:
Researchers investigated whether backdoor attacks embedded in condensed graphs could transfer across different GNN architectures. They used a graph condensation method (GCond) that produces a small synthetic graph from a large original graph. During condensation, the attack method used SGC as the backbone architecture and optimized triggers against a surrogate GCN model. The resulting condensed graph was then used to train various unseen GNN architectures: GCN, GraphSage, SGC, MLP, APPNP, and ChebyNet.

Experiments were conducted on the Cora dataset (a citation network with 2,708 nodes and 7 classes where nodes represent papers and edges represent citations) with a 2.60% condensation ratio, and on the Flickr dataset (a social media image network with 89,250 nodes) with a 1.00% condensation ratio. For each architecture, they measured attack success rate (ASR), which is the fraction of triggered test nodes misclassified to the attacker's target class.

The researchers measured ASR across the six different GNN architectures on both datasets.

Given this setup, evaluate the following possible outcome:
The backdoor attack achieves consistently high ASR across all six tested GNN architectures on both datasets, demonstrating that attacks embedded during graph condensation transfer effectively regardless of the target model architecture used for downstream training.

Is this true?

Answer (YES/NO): NO